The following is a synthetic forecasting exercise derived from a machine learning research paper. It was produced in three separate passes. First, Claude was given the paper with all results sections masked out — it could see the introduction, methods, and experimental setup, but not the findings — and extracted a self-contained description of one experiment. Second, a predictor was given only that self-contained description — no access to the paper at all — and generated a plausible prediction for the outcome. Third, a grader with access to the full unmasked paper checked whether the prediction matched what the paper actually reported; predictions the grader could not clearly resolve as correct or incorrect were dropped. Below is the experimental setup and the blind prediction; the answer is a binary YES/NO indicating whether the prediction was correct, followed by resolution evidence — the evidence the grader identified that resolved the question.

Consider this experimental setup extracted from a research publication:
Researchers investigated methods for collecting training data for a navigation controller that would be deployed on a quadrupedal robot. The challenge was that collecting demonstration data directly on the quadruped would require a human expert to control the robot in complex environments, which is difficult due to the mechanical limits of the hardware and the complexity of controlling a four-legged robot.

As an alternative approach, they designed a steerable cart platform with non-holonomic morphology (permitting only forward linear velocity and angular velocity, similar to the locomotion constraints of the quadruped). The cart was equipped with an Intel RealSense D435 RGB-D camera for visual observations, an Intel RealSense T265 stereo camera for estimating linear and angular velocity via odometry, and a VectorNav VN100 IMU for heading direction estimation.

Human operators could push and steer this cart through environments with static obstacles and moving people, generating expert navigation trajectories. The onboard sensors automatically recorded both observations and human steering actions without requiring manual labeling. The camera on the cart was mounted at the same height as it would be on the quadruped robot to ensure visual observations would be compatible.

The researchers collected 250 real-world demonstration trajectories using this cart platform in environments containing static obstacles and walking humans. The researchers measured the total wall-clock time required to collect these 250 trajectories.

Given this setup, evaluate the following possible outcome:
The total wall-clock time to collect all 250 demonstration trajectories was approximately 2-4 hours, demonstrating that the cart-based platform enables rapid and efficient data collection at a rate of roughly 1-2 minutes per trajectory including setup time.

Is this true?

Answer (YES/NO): NO